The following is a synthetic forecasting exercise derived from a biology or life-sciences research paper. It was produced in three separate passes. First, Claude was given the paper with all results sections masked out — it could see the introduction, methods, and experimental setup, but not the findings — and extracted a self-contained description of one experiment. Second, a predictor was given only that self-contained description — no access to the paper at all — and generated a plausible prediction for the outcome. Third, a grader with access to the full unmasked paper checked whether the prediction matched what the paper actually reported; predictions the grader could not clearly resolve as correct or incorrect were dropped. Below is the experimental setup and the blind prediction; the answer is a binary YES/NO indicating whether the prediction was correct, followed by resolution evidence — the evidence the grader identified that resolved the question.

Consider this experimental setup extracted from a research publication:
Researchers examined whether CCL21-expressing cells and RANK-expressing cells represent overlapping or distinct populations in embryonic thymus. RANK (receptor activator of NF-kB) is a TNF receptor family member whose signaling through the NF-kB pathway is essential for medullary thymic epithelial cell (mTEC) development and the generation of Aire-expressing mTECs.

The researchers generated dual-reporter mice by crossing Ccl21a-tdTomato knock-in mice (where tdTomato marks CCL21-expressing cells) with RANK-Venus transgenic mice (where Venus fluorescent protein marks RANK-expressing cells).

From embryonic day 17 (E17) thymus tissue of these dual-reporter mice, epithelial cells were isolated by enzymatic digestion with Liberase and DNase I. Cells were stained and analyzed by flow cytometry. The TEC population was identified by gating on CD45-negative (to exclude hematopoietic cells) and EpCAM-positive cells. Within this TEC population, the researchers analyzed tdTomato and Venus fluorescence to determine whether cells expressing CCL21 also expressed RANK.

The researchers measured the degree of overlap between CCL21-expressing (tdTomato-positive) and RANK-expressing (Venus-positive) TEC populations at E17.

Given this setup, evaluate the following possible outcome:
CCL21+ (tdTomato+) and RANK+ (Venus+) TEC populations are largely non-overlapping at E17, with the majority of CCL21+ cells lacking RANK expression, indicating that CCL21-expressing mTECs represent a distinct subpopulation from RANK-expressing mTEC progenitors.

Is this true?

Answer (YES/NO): YES